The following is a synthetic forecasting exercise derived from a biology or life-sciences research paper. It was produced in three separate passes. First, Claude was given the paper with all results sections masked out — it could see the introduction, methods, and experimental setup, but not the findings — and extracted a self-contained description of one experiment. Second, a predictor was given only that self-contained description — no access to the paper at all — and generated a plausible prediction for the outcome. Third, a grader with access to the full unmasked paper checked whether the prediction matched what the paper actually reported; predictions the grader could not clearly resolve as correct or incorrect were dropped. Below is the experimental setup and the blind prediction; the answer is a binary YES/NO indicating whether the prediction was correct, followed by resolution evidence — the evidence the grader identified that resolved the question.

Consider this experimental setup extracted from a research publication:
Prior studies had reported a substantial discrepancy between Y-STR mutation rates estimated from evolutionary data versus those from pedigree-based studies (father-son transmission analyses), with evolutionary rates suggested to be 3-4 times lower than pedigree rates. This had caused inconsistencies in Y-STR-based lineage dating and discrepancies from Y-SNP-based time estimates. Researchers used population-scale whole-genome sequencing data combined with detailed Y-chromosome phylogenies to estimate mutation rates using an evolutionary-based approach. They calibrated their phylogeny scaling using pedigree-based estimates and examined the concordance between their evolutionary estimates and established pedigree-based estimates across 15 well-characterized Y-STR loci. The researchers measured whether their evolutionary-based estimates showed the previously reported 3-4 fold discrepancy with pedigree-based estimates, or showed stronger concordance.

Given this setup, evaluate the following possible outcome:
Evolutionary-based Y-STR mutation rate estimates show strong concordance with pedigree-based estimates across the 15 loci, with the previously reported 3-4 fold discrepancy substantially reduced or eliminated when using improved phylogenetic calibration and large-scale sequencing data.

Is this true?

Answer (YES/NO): YES